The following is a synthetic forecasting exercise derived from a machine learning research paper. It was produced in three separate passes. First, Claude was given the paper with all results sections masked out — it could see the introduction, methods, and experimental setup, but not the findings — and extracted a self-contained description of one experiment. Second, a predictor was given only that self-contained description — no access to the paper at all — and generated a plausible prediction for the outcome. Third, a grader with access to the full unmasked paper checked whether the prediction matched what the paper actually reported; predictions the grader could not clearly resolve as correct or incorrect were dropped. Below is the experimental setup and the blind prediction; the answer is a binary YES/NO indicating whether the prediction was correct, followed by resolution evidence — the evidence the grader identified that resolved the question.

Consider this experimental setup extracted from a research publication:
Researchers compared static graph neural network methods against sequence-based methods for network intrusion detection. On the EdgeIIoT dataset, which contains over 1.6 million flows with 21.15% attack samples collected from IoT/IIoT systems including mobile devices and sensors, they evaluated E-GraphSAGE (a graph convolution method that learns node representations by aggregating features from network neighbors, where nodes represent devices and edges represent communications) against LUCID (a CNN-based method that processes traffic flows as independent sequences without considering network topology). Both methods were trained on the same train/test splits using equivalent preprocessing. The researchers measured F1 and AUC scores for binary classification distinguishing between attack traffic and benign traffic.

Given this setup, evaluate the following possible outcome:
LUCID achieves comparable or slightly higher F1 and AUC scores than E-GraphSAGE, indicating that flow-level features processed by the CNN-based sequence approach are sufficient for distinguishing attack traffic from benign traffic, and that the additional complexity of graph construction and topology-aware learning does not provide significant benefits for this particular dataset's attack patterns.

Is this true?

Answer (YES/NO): NO